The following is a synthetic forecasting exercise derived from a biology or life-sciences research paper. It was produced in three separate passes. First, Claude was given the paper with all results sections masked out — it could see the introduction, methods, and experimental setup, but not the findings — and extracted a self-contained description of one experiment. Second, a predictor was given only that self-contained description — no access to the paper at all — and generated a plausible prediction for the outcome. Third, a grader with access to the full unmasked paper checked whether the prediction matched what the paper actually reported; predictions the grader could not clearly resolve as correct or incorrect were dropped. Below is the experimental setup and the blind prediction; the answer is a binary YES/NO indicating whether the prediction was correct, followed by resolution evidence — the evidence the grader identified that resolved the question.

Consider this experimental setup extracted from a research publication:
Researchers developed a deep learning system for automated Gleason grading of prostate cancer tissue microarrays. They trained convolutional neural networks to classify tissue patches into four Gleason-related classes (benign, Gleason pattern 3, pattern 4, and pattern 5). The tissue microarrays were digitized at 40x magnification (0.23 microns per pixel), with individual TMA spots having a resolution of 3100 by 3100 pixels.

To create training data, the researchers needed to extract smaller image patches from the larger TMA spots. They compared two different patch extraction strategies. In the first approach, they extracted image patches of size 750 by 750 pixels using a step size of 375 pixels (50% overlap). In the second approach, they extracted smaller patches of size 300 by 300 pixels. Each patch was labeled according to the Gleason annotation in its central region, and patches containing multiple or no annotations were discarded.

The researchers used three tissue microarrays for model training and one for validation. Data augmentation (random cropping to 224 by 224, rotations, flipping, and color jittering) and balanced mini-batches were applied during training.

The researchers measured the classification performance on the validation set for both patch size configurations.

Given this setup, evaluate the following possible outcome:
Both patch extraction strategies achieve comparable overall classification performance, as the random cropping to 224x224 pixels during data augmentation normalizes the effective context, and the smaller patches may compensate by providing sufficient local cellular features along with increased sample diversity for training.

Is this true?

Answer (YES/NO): NO